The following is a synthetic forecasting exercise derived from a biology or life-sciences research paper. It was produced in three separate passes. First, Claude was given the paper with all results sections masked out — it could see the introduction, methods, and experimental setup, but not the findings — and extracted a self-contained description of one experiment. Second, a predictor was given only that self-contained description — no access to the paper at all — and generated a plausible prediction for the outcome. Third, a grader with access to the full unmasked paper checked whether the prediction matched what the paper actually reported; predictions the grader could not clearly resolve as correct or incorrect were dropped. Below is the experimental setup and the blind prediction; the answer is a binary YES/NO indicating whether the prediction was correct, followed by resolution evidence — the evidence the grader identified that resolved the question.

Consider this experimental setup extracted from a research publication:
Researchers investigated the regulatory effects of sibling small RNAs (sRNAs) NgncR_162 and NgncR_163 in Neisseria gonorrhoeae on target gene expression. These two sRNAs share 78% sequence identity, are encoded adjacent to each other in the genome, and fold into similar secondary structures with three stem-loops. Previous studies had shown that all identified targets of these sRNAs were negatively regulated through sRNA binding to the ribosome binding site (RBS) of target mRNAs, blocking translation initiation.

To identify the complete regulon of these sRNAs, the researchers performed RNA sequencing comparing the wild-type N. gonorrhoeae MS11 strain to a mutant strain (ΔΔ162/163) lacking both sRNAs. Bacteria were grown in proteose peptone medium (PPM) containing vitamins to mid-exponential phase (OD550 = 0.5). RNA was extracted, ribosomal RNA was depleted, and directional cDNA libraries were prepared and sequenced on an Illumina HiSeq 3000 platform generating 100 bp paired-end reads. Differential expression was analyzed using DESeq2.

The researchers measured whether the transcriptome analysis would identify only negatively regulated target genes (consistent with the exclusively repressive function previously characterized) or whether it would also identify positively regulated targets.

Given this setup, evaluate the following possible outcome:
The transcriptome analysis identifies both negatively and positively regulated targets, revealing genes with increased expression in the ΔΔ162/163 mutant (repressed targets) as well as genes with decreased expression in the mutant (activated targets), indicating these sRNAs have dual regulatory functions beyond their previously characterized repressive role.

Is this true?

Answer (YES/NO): YES